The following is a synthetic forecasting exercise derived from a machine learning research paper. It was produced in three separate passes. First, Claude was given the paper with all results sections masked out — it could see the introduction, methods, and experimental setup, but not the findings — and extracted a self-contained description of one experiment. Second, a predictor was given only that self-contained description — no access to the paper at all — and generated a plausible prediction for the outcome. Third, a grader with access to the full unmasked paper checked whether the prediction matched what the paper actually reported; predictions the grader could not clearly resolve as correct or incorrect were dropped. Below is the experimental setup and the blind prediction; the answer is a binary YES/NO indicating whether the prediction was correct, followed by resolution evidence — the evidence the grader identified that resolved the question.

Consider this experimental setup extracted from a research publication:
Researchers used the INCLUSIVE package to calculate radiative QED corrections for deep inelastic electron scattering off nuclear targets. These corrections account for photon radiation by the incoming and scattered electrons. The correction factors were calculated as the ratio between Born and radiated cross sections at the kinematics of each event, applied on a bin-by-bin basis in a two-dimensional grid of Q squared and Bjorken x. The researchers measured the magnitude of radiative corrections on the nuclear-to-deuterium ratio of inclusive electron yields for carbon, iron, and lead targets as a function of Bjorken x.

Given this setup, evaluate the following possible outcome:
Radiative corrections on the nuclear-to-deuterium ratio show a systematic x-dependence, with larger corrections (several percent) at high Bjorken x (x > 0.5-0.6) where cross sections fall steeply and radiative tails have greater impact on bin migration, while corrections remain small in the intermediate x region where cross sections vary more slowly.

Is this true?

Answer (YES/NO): NO